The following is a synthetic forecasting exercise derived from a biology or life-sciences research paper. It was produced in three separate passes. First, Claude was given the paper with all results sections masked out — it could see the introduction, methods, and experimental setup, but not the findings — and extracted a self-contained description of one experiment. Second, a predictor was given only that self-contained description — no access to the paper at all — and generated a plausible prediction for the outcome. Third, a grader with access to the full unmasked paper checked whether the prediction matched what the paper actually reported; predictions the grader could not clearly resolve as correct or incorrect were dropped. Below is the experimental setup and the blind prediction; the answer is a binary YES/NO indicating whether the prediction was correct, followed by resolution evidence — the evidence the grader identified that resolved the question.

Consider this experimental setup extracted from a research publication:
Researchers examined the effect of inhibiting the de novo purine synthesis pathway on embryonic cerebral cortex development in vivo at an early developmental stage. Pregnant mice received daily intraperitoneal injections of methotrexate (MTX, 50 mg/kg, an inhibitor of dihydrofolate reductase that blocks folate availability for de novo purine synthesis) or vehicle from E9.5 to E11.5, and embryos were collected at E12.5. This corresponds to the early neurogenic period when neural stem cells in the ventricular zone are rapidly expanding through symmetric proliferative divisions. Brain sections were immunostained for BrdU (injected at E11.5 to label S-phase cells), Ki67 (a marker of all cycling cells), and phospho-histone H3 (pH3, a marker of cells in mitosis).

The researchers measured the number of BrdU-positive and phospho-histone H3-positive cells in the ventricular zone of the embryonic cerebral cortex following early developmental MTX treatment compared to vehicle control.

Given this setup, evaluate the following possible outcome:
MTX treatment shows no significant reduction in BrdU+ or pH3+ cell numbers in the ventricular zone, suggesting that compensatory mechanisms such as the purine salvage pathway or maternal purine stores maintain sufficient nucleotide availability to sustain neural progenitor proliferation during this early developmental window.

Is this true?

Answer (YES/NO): NO